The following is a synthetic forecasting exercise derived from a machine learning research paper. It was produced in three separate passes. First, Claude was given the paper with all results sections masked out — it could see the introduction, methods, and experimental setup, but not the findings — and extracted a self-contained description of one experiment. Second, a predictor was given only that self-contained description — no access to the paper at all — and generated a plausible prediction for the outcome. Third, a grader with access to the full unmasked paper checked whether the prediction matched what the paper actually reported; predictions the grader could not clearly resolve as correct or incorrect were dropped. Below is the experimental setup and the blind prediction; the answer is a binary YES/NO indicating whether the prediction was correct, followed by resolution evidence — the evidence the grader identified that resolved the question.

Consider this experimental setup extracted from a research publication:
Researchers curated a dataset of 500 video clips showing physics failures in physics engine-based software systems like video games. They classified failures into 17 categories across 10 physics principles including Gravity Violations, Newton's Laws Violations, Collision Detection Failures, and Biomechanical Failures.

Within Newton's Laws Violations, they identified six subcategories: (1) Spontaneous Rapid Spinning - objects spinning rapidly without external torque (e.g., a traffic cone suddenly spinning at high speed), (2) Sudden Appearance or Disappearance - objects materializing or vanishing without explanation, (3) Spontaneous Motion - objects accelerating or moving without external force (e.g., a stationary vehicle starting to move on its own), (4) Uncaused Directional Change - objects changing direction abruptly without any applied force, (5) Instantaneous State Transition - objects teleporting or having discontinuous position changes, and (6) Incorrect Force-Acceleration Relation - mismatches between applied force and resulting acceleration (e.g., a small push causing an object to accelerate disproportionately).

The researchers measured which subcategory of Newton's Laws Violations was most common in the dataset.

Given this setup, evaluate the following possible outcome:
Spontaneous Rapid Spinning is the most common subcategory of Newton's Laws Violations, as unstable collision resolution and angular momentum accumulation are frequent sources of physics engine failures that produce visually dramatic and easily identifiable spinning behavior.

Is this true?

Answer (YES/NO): NO